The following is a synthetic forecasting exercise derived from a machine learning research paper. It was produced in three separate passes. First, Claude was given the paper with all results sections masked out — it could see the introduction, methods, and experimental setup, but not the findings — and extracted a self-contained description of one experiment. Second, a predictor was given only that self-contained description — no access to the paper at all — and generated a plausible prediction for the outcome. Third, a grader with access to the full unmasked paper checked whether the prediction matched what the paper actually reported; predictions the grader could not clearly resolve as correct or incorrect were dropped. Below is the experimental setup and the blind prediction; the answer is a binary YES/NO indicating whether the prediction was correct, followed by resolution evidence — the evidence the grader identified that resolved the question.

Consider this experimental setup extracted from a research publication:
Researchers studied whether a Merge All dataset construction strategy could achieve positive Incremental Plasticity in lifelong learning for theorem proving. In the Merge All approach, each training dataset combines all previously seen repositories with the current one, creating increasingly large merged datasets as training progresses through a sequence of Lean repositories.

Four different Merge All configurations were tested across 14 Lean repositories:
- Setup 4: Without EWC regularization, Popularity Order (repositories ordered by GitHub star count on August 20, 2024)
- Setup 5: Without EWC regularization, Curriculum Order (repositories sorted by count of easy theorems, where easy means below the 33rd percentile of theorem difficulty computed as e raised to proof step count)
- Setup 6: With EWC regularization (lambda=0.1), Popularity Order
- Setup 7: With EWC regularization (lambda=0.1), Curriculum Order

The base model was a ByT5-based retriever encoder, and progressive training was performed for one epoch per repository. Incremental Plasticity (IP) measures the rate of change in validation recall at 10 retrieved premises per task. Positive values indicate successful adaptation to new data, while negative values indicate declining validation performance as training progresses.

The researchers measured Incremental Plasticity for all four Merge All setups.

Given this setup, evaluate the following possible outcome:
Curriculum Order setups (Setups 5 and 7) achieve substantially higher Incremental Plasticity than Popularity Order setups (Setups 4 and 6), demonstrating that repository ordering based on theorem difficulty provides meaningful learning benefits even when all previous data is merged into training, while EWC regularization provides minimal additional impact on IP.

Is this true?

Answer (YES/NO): NO